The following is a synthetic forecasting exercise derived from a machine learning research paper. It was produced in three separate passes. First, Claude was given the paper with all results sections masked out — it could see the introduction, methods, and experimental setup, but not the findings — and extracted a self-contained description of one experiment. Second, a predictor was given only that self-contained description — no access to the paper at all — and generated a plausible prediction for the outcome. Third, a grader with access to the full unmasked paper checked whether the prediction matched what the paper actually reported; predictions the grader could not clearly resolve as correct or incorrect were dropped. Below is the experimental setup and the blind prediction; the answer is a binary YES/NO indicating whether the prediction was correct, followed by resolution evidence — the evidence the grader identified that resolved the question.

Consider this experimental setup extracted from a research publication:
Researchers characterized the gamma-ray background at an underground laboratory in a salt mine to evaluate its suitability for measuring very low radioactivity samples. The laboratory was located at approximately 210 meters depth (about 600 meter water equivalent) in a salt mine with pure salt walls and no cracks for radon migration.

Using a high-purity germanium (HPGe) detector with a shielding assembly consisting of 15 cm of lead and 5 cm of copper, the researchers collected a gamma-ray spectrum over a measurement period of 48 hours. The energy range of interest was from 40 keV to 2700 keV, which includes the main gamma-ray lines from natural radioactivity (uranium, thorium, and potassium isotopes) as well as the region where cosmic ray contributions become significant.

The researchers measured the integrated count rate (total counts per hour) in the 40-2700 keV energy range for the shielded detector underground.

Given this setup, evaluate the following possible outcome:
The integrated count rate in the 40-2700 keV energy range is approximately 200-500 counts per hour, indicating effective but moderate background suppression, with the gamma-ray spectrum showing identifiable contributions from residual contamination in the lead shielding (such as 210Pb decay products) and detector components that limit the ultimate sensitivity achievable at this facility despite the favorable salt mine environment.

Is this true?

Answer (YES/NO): NO